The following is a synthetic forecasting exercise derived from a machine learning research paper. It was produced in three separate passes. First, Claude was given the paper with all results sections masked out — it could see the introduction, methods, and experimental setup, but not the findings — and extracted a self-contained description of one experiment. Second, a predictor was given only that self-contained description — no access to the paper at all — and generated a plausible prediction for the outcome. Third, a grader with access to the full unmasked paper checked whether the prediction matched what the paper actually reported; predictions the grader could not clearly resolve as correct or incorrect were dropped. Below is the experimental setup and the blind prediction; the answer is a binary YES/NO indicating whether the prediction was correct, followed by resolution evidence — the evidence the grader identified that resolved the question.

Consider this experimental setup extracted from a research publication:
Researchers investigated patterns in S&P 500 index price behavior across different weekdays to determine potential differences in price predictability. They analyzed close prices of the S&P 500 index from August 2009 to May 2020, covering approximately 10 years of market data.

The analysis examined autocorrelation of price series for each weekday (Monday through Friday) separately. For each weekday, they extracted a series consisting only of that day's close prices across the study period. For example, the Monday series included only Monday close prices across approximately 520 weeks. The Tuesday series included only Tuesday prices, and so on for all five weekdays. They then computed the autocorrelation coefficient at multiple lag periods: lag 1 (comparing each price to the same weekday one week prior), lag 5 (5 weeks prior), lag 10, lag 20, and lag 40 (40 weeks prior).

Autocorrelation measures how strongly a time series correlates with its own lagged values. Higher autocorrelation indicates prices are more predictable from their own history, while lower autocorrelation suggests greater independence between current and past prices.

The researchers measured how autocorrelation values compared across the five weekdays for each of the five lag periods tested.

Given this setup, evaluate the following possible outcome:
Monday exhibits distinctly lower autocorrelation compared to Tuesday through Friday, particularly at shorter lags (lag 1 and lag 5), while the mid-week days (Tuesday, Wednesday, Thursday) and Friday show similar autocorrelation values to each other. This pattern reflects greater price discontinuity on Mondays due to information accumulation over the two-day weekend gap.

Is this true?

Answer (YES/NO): NO